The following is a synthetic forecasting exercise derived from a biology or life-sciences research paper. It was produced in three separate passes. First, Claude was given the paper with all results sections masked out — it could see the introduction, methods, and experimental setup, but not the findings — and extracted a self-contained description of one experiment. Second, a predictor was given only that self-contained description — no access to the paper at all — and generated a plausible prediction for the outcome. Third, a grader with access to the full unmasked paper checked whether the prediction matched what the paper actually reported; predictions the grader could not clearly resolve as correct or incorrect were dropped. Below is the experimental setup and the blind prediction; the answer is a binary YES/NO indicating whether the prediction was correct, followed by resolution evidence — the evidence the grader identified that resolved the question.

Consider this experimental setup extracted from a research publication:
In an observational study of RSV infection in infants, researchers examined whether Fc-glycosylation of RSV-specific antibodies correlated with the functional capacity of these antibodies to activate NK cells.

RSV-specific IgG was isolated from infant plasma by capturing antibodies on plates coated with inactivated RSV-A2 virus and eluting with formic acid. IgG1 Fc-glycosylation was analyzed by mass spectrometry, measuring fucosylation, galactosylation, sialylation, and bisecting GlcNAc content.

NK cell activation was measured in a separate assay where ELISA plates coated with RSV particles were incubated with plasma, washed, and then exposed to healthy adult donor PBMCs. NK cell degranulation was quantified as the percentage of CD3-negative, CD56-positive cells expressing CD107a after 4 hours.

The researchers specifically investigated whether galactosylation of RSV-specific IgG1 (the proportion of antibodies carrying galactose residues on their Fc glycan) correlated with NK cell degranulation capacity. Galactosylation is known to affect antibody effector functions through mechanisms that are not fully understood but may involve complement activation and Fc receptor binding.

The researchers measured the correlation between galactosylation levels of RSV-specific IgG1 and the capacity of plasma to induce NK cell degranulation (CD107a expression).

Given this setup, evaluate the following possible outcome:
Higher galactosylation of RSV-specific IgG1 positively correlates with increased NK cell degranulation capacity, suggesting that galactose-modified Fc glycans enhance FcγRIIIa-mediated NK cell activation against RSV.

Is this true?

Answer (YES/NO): YES